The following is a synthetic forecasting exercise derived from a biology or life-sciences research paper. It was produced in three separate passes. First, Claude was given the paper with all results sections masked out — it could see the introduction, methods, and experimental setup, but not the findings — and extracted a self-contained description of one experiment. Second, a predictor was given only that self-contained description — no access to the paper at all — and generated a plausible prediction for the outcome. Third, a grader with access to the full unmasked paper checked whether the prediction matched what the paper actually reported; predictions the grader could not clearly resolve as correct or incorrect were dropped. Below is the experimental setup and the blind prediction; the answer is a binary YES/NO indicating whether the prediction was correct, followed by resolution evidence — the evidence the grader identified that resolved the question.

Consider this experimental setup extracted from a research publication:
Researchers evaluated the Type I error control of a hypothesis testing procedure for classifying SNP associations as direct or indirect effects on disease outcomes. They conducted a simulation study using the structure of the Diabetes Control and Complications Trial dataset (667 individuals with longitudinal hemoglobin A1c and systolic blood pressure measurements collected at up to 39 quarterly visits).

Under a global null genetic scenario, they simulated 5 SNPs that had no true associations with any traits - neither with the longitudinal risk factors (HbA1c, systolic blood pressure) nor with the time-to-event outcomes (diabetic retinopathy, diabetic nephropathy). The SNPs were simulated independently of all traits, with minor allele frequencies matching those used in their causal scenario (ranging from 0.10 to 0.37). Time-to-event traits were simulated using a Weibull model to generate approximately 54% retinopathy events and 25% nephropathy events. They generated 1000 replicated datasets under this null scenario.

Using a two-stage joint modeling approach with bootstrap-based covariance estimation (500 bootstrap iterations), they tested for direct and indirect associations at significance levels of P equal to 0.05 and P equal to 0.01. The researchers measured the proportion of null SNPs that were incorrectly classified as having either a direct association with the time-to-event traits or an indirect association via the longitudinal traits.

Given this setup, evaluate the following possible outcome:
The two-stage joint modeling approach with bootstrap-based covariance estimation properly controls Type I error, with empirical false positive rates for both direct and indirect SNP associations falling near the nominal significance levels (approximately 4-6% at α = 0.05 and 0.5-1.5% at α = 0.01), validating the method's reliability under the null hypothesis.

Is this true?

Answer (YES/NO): YES